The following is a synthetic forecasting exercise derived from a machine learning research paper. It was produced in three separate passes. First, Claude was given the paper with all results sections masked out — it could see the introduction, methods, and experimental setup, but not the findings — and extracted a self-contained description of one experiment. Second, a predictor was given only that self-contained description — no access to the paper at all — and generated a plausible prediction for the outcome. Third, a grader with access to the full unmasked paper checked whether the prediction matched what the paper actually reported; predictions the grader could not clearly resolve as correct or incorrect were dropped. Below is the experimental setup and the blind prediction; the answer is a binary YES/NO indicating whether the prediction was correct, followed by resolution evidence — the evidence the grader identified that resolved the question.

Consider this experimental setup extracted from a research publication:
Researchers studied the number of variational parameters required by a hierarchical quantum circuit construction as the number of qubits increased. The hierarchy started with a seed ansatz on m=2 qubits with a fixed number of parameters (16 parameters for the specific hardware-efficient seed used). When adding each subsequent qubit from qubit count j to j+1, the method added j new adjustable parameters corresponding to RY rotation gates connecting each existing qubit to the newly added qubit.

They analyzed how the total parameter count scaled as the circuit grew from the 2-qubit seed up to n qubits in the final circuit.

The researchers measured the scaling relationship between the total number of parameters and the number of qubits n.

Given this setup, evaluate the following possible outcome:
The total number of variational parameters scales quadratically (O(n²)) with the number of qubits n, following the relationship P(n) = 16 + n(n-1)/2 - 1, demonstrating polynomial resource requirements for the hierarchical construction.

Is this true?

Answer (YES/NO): YES